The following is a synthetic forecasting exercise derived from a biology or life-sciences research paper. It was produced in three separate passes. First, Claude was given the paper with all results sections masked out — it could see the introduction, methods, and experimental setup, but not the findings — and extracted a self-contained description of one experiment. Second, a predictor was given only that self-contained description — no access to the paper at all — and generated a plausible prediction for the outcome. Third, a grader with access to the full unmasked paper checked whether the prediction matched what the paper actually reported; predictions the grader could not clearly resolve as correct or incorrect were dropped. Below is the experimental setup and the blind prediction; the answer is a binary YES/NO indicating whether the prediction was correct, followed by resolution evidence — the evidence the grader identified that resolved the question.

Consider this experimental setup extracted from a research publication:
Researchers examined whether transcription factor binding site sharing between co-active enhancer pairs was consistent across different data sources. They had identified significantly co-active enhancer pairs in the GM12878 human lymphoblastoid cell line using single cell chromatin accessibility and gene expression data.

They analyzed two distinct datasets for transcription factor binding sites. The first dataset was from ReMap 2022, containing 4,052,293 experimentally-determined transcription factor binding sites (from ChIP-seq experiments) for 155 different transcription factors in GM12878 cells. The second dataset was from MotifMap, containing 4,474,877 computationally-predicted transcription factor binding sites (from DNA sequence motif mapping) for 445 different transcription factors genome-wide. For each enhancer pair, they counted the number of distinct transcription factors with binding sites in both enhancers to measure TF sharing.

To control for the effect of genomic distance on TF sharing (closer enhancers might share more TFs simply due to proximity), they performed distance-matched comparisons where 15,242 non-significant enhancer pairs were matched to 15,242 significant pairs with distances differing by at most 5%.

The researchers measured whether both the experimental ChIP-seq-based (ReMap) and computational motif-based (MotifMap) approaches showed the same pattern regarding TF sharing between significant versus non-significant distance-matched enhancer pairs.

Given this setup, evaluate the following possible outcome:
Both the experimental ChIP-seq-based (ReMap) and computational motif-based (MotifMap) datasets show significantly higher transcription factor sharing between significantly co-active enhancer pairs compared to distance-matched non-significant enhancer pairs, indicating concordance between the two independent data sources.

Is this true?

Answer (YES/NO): YES